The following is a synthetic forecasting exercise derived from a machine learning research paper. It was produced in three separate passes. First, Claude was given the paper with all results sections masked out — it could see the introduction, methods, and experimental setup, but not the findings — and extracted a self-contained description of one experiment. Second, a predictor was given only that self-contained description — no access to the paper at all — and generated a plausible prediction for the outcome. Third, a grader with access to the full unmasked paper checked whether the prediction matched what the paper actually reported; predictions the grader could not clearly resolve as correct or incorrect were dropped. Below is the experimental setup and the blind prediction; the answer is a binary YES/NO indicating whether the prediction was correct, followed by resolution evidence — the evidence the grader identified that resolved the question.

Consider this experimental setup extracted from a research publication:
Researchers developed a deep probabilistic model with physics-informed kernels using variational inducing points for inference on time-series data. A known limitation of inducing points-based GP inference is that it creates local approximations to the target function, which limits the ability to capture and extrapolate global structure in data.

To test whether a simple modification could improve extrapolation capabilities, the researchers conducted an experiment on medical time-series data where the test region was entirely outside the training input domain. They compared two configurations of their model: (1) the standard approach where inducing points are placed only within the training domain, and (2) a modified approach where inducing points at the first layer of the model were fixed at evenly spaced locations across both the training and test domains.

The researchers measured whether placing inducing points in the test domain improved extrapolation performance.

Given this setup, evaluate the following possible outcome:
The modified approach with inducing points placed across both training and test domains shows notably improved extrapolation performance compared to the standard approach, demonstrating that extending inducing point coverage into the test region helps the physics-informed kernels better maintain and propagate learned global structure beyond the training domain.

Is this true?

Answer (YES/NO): NO